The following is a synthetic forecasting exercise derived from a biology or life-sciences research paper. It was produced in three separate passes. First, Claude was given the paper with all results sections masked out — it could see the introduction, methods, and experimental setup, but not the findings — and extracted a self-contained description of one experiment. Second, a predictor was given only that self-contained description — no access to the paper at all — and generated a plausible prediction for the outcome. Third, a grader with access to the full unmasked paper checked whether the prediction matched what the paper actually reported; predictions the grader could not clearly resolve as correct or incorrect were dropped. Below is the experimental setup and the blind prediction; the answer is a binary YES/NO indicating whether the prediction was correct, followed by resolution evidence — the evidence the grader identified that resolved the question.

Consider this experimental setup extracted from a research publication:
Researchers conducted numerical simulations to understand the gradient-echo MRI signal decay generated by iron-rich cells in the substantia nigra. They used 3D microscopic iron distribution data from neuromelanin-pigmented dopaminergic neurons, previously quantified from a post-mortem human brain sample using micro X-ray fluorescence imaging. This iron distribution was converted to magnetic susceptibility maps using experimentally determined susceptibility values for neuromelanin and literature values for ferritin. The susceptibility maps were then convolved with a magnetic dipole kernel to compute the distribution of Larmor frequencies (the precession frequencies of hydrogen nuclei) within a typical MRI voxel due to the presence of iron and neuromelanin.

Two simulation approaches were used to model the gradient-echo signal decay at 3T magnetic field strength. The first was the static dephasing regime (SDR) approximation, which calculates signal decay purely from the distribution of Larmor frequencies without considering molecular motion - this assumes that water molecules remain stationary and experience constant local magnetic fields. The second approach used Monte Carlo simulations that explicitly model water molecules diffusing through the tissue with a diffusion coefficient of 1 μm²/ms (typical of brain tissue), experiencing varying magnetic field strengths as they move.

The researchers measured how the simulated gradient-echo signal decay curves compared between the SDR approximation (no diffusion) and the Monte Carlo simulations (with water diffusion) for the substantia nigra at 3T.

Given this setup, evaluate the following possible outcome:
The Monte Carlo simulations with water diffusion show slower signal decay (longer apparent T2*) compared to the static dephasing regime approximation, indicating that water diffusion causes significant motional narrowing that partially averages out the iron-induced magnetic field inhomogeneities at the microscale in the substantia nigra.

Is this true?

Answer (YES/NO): YES